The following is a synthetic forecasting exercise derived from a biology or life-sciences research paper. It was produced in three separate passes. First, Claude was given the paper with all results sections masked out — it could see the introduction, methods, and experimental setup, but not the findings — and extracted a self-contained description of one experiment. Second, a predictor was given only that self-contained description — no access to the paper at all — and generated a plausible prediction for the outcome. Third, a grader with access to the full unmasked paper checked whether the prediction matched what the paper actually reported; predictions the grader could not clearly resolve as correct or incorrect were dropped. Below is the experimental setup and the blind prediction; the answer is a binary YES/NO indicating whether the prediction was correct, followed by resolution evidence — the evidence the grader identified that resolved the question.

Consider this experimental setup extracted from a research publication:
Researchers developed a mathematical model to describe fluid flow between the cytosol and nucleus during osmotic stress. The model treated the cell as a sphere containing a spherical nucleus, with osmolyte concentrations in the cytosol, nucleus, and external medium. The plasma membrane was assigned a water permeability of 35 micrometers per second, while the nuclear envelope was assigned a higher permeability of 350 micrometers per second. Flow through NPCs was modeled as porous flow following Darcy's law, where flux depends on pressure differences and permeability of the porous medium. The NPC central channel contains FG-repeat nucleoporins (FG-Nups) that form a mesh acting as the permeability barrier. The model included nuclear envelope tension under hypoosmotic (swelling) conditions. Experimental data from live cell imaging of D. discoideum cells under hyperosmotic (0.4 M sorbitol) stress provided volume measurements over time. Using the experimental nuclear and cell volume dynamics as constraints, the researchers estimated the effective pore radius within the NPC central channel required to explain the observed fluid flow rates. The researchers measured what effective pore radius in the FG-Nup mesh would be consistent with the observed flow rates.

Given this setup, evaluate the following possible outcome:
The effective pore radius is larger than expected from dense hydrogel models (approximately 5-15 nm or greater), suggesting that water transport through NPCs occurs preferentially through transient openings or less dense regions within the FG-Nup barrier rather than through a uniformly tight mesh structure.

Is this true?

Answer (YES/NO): NO